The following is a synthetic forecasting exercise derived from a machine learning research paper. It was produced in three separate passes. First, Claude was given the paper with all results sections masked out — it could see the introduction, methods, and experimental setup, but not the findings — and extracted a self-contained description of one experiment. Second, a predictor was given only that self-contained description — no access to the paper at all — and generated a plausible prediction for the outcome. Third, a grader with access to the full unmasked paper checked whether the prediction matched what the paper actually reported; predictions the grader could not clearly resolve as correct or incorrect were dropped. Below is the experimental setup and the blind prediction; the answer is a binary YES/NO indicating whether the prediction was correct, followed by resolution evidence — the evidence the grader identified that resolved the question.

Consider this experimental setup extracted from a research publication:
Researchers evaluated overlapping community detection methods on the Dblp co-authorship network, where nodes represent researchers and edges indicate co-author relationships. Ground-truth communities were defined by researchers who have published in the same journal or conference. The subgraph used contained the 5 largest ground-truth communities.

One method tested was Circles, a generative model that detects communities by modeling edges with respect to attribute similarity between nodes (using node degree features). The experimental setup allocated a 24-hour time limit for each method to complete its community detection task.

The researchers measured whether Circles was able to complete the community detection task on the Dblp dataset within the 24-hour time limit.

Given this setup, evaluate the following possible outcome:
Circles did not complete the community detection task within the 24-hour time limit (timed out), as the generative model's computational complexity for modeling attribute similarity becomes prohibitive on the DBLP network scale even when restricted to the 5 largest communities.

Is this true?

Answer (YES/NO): YES